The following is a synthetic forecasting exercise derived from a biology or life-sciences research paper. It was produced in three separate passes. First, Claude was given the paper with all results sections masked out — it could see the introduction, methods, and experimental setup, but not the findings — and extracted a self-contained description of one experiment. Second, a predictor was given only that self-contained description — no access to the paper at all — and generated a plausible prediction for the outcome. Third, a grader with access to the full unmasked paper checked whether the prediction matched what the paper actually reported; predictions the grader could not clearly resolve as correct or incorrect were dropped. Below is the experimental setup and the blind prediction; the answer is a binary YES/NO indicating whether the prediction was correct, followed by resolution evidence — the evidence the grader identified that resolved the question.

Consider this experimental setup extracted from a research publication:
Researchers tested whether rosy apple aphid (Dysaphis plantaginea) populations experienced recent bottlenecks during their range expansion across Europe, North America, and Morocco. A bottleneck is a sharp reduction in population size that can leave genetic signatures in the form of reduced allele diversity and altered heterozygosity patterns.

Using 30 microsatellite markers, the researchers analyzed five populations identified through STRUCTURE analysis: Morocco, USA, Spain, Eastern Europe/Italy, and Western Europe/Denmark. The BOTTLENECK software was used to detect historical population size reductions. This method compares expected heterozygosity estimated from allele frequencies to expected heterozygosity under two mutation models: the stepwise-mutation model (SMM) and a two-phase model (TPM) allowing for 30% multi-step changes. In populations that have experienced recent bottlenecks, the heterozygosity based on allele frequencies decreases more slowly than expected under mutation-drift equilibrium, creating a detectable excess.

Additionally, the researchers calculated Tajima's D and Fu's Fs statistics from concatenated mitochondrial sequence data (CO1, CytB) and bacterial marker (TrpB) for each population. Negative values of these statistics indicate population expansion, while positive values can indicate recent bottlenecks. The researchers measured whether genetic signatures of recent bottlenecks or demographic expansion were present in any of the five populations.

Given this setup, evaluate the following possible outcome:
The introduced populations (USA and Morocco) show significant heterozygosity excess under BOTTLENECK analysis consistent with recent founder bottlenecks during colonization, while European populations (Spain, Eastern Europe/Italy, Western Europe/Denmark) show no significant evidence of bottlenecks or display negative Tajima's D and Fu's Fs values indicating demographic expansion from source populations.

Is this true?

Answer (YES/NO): NO